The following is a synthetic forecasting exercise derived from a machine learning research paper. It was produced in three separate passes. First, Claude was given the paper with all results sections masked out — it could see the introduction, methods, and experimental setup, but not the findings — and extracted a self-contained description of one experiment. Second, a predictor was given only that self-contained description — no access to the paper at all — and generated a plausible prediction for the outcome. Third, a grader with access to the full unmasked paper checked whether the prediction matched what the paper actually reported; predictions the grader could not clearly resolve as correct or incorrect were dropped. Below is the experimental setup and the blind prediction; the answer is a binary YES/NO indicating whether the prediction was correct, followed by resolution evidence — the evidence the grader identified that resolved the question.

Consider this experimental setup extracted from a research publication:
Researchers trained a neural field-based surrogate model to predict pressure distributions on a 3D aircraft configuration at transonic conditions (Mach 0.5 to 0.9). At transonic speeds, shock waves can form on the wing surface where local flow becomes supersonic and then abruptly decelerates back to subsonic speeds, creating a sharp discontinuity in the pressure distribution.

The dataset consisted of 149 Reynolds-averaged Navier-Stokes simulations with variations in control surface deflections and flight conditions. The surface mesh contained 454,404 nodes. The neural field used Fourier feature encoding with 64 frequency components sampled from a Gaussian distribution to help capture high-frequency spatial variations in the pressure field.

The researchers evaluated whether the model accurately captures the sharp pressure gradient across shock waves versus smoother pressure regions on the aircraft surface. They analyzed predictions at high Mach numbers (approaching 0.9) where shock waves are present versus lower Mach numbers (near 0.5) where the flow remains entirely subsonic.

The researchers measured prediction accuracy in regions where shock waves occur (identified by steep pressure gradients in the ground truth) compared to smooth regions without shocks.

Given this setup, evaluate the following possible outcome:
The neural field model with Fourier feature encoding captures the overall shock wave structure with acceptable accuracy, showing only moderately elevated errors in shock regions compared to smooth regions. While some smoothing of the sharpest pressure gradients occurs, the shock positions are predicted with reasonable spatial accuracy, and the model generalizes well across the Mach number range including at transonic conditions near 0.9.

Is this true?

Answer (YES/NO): NO